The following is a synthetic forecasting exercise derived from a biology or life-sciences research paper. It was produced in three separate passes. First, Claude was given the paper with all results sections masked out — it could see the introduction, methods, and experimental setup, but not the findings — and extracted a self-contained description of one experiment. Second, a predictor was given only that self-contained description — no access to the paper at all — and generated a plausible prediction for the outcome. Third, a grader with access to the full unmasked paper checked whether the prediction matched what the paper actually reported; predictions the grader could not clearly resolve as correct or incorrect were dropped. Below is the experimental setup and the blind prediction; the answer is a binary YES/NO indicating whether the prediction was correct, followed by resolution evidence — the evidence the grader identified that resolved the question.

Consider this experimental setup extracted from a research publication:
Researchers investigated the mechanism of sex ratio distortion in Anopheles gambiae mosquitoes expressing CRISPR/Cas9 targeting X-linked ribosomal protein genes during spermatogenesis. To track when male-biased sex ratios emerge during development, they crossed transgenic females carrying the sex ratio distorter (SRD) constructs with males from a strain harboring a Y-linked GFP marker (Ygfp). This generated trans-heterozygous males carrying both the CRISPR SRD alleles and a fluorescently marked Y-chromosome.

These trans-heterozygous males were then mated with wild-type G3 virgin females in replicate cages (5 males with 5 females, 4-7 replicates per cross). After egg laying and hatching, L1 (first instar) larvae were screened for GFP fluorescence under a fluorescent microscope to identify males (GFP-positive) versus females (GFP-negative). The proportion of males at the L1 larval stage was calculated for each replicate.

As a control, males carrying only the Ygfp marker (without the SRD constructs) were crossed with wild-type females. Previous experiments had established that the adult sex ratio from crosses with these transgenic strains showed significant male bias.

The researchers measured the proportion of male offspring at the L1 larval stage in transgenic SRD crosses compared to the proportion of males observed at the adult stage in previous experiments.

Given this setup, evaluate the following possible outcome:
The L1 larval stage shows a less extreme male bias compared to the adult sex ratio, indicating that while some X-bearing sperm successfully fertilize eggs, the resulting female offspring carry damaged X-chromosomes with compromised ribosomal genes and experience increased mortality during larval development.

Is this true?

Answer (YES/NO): NO